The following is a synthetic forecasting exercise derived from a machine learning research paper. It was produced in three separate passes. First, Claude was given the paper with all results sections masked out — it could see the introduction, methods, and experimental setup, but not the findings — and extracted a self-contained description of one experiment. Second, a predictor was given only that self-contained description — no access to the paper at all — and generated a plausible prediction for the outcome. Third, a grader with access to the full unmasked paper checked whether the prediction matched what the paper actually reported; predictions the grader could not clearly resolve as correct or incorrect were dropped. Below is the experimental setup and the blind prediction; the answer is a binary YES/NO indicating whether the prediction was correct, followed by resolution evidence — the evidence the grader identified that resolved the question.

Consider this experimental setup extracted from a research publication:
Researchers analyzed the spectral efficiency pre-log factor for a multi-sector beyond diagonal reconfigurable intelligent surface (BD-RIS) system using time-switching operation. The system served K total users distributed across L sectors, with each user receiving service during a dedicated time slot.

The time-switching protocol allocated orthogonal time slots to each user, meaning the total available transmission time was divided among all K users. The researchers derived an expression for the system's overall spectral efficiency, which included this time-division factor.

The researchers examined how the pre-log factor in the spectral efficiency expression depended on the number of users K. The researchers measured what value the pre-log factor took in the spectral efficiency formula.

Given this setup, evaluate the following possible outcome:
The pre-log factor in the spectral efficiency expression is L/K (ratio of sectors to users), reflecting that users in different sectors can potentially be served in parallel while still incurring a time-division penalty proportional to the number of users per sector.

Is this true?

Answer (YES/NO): NO